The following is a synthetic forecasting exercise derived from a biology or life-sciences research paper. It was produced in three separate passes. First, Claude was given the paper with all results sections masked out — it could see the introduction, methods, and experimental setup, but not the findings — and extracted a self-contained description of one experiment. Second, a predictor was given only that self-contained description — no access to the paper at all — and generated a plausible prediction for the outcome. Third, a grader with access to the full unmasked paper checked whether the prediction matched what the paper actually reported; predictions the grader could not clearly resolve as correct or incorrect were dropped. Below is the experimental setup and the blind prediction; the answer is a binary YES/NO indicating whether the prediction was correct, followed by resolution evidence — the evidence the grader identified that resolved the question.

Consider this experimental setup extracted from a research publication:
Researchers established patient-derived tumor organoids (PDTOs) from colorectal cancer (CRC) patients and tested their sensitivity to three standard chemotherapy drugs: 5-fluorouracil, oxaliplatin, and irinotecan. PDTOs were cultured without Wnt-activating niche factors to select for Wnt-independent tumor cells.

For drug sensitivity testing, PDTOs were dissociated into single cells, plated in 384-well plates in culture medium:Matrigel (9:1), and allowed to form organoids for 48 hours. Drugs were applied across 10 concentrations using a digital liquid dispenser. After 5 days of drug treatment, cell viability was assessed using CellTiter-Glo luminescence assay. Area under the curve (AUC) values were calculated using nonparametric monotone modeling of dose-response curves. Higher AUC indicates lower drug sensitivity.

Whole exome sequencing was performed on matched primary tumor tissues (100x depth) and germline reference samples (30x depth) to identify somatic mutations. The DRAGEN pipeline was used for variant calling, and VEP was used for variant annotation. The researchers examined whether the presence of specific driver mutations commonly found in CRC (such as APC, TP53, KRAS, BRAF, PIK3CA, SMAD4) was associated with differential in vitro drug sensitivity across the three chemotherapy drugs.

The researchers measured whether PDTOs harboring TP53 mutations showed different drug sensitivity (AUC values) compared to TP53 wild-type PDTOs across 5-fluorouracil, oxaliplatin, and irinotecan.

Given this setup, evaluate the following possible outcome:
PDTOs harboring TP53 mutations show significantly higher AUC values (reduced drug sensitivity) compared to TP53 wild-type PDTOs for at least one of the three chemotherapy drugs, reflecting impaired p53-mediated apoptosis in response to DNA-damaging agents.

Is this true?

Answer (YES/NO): YES